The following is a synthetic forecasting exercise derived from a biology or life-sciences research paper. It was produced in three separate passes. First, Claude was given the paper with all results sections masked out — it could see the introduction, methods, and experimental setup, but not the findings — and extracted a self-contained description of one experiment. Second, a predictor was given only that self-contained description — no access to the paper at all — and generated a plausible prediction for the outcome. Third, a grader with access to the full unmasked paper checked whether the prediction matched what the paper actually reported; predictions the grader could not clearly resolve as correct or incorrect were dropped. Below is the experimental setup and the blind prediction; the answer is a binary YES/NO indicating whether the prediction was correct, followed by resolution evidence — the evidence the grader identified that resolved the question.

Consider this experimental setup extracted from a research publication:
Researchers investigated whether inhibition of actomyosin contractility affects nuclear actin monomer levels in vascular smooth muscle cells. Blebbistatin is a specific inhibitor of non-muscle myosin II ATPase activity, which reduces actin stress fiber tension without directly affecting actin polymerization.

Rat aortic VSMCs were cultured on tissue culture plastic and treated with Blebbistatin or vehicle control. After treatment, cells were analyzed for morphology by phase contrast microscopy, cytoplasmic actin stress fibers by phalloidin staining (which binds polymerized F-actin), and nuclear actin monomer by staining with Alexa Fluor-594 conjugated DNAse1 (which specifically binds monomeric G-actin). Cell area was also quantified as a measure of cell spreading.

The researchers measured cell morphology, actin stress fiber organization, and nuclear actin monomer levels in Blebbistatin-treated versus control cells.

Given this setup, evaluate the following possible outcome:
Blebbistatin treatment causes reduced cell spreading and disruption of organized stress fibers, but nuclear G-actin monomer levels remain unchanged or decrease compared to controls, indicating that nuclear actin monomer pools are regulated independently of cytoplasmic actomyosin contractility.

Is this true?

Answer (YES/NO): NO